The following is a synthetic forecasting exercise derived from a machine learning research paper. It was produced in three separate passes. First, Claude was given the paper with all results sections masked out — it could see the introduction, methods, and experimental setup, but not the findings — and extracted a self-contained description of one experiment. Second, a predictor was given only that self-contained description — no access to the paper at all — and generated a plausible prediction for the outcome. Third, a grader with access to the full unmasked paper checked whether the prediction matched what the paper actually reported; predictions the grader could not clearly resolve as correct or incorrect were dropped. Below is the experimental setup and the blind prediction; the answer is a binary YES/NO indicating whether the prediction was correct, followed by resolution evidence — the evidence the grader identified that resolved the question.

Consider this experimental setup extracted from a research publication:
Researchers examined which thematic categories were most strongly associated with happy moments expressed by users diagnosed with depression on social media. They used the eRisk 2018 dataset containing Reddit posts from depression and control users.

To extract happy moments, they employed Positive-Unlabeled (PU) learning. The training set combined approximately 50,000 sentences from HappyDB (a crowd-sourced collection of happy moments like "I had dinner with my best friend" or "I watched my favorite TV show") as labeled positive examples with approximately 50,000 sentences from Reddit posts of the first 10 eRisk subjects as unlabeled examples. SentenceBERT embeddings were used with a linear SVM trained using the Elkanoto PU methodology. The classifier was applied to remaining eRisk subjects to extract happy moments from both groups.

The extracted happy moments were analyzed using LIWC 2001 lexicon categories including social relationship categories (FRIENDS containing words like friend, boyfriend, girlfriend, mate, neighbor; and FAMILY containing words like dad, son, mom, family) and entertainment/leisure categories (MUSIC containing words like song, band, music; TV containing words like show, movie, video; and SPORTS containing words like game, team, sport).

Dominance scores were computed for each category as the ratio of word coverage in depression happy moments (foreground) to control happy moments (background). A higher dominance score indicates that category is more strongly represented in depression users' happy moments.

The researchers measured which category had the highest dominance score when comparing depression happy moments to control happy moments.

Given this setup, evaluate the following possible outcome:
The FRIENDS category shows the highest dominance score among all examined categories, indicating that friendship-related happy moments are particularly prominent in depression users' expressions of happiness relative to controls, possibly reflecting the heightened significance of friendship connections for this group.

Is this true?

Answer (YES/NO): YES